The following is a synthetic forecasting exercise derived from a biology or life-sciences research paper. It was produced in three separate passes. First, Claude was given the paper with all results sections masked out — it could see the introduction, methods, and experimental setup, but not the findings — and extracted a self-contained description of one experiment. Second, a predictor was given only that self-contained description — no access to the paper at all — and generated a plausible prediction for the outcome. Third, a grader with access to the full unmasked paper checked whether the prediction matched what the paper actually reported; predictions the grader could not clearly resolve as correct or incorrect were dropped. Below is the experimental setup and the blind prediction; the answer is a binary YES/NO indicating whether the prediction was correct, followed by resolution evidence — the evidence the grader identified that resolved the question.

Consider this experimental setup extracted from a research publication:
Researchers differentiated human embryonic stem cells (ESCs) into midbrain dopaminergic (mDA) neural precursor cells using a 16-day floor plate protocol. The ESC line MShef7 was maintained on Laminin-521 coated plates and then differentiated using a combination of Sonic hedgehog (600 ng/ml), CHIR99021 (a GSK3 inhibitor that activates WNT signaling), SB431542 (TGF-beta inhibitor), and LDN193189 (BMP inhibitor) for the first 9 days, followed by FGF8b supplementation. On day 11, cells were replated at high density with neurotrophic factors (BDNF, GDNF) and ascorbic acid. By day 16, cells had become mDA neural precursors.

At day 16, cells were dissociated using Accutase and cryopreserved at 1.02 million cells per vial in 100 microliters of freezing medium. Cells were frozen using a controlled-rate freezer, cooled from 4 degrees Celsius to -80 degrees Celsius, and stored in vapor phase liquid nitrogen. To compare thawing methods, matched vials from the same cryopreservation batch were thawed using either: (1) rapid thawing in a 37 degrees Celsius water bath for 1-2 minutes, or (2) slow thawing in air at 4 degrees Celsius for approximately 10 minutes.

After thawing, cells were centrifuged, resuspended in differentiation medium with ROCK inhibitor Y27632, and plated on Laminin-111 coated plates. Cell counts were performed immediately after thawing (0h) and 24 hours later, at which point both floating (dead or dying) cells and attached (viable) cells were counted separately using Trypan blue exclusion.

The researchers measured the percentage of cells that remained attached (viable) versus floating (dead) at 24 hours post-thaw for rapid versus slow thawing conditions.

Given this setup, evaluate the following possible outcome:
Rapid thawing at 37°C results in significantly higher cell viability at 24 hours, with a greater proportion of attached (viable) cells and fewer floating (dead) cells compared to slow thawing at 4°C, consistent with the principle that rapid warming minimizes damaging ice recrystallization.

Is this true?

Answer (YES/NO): NO